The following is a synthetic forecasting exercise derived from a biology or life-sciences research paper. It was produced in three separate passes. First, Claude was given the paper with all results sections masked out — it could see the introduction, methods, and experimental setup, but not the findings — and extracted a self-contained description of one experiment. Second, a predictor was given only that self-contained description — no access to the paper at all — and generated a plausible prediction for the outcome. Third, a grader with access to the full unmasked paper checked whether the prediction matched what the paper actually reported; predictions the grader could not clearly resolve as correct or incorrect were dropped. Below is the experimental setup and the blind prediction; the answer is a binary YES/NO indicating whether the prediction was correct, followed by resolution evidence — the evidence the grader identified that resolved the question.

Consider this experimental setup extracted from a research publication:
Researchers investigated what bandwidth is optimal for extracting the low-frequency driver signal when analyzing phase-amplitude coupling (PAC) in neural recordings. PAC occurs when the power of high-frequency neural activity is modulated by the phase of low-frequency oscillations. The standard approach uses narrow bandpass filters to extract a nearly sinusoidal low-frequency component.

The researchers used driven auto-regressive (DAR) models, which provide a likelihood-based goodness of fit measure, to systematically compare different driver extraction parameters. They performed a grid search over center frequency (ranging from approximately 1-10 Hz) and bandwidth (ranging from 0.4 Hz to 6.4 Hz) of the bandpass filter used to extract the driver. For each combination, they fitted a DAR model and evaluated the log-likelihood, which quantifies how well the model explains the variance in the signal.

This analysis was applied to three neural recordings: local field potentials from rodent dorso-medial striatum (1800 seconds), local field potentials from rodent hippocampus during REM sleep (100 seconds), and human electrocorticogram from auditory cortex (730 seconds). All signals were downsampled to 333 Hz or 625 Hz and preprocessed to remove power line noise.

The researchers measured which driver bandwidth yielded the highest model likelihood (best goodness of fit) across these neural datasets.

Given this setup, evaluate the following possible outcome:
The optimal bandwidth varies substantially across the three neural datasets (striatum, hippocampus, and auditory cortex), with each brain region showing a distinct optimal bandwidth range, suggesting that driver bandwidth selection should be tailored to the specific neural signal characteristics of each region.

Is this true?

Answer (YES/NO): NO